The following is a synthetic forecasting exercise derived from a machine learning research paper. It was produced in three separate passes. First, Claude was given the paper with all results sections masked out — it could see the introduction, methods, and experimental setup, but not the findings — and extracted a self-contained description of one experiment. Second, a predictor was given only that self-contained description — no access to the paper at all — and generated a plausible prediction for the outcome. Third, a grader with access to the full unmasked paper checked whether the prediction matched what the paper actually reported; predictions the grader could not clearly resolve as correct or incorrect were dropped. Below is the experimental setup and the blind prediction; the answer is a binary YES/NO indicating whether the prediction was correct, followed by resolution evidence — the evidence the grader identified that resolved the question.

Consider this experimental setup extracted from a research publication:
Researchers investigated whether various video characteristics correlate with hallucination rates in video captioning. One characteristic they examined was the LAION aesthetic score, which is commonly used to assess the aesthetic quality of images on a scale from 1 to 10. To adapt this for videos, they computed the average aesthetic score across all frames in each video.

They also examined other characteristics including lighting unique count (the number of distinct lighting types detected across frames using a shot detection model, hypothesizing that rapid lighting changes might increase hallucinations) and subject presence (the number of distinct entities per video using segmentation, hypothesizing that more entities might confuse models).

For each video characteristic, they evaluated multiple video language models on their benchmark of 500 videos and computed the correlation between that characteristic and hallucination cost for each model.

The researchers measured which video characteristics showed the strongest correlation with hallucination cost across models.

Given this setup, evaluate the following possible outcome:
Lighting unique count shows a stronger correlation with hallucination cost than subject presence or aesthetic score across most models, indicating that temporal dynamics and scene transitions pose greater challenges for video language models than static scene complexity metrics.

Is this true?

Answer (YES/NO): NO